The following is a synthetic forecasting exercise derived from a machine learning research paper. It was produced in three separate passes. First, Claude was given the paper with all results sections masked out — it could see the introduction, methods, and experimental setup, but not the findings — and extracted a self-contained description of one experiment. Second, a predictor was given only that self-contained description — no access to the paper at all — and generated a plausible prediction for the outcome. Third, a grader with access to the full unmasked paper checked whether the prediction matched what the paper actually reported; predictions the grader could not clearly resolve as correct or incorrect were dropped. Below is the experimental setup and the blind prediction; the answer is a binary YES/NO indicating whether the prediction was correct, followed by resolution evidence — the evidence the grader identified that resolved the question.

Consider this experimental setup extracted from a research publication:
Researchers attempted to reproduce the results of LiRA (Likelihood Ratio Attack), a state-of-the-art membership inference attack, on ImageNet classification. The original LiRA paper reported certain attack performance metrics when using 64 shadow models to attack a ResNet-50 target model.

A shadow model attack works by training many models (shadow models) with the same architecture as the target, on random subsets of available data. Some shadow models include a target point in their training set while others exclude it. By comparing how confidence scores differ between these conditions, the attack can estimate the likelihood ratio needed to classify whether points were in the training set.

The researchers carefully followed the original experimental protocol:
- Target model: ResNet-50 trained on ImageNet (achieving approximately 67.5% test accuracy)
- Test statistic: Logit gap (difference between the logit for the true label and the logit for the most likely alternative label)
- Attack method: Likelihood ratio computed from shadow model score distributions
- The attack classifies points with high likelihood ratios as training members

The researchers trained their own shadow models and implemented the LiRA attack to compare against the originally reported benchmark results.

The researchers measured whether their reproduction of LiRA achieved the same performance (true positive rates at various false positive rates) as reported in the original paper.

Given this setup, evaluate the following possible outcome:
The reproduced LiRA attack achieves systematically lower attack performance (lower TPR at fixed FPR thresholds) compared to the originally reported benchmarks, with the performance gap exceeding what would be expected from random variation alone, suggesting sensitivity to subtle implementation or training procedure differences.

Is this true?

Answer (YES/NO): NO